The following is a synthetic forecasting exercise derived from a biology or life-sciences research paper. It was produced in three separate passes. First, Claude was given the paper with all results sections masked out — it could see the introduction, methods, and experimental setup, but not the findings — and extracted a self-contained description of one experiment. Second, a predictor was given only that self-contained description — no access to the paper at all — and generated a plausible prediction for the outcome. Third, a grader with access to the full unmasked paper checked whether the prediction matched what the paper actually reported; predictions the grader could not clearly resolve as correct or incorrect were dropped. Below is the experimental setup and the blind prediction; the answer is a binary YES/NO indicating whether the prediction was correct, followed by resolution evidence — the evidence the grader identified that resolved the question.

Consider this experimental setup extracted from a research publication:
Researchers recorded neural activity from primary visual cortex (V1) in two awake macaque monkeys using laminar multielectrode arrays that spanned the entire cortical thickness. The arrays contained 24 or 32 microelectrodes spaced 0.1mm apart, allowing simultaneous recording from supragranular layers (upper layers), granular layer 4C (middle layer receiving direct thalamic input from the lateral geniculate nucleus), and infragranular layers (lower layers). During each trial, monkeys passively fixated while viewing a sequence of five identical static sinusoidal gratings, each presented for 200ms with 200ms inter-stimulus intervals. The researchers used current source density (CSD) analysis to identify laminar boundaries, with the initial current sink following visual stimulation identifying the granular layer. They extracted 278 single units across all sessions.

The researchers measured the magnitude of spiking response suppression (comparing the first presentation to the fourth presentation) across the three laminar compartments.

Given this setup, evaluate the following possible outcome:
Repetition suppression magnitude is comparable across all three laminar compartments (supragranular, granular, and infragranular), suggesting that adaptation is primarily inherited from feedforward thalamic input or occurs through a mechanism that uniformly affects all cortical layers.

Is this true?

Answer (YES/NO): NO